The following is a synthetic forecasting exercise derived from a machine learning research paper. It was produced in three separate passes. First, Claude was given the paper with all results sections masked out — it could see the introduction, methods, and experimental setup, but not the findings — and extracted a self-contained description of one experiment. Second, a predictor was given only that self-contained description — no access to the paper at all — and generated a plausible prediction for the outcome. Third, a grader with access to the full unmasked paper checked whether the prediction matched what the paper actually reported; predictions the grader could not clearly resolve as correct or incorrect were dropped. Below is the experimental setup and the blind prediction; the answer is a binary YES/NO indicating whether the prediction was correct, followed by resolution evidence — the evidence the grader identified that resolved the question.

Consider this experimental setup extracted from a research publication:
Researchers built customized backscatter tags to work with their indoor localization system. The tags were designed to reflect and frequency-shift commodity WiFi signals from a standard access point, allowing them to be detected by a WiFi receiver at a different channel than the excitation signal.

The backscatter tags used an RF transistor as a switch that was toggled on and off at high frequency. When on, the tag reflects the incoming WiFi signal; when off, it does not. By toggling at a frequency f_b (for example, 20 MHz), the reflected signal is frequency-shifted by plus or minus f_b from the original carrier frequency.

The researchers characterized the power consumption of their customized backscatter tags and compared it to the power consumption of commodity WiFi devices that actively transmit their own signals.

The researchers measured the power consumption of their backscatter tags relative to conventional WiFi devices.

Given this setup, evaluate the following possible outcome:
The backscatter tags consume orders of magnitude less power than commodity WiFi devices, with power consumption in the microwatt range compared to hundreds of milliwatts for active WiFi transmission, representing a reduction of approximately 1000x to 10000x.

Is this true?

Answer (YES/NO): NO